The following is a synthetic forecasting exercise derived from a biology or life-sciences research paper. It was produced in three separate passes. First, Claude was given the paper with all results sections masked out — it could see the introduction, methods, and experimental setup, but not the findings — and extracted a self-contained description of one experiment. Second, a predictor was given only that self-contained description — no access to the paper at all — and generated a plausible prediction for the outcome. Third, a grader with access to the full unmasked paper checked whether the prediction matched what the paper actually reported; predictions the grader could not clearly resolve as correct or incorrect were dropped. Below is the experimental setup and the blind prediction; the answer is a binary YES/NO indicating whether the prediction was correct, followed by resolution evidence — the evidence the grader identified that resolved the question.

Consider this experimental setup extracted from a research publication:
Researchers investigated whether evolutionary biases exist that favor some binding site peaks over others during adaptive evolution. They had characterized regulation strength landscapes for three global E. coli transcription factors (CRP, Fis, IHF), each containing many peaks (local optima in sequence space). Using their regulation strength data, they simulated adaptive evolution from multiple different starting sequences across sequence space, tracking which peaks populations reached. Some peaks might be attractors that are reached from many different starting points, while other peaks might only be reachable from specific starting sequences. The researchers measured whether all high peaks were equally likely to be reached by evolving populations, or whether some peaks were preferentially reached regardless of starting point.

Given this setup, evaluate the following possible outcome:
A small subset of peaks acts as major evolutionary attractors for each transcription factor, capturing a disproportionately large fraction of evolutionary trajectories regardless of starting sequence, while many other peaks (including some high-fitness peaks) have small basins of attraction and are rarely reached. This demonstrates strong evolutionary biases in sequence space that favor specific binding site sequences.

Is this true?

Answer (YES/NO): NO